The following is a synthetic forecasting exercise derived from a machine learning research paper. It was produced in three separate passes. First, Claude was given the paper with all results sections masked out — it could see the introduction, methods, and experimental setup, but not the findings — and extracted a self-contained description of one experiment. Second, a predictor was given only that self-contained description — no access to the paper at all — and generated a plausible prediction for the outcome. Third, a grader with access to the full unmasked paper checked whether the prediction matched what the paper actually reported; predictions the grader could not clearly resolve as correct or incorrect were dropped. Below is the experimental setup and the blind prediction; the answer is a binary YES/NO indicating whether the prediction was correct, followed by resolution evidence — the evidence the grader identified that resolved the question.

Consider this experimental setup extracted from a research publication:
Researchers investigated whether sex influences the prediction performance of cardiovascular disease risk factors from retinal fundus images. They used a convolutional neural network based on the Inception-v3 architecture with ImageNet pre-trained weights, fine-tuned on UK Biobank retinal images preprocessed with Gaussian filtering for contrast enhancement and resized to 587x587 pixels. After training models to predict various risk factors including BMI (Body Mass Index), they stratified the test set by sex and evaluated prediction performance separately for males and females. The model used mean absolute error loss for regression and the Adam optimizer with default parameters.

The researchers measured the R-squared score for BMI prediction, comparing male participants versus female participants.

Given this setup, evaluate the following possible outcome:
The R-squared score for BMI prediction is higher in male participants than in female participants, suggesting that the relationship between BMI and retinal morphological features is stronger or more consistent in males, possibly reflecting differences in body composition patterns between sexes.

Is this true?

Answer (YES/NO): NO